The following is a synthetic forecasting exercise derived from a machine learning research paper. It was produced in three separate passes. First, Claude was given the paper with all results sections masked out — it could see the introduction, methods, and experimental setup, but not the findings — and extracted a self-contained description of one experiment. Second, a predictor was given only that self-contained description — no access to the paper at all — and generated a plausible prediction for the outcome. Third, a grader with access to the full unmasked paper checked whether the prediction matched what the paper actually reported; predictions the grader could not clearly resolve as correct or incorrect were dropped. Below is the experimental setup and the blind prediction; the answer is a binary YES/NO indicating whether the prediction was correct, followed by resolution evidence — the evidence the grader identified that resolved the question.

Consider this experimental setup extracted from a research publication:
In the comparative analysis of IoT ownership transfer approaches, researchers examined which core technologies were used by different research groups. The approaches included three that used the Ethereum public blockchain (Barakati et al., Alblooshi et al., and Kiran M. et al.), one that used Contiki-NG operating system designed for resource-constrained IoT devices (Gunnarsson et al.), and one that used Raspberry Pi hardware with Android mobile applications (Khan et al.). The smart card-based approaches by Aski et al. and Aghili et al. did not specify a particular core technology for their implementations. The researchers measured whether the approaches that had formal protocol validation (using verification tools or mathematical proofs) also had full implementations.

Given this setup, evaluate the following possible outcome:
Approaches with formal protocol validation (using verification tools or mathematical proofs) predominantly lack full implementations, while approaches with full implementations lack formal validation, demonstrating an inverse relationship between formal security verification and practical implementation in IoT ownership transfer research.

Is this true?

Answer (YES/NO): NO